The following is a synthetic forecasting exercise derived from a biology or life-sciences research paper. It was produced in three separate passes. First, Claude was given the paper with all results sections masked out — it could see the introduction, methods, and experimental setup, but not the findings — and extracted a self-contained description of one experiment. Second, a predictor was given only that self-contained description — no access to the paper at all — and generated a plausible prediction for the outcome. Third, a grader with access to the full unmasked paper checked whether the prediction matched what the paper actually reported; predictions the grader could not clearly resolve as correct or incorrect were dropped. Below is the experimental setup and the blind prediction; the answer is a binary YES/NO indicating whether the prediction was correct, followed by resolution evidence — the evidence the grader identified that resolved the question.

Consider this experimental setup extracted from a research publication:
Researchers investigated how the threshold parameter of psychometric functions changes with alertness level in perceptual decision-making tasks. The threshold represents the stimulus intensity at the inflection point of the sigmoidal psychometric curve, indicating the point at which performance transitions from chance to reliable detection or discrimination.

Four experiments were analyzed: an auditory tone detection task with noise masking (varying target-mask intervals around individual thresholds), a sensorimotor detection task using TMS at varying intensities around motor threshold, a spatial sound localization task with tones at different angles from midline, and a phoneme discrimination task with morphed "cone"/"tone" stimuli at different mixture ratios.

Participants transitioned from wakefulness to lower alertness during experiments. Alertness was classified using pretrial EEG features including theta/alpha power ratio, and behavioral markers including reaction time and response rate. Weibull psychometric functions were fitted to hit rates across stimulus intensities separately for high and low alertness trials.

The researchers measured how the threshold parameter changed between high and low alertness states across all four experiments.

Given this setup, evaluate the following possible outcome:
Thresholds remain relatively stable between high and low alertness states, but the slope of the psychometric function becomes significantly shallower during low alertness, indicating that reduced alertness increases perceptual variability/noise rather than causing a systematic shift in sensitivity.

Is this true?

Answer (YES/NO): NO